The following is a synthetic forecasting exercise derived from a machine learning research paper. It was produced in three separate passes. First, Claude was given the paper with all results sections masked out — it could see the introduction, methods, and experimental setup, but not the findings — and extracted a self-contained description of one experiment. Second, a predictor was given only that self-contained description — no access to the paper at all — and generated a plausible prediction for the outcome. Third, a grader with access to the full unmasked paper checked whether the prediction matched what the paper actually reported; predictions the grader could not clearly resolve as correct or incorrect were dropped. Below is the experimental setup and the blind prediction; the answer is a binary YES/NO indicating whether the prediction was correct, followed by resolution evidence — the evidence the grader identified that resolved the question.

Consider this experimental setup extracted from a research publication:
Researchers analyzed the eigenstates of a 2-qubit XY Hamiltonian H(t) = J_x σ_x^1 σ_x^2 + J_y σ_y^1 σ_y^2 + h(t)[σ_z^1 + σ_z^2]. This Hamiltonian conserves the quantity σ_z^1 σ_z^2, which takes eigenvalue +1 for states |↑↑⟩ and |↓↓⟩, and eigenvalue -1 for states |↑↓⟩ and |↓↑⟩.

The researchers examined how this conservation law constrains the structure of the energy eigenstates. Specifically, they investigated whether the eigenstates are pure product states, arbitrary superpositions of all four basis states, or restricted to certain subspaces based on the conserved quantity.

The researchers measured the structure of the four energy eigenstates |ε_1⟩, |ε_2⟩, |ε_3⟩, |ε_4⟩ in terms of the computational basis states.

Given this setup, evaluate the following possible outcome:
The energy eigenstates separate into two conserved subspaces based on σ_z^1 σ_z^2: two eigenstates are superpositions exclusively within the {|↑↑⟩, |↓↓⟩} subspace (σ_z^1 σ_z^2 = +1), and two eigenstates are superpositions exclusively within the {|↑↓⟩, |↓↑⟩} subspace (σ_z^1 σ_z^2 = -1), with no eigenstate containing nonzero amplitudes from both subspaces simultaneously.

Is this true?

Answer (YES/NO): YES